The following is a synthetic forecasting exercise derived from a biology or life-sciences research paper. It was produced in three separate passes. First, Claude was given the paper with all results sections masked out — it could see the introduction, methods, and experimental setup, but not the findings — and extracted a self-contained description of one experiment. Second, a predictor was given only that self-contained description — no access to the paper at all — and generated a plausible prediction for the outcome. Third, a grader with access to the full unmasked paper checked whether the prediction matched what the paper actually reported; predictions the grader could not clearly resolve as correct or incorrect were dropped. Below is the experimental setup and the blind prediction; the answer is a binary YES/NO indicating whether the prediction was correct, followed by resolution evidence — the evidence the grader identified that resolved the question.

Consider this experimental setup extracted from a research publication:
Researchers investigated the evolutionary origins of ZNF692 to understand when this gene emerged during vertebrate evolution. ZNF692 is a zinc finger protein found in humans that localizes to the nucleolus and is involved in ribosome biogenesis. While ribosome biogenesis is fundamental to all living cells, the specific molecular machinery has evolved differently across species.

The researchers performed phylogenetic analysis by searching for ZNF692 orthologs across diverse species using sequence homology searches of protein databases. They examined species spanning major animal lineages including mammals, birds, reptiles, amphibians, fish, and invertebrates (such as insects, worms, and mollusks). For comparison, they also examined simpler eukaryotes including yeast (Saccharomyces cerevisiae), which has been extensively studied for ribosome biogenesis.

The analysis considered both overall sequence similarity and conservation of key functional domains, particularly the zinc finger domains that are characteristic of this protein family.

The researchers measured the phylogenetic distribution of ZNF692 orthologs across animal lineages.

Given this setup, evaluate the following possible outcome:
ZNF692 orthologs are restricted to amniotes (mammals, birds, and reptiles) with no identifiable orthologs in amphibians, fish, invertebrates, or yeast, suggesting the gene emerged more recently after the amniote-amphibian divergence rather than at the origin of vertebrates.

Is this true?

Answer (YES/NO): NO